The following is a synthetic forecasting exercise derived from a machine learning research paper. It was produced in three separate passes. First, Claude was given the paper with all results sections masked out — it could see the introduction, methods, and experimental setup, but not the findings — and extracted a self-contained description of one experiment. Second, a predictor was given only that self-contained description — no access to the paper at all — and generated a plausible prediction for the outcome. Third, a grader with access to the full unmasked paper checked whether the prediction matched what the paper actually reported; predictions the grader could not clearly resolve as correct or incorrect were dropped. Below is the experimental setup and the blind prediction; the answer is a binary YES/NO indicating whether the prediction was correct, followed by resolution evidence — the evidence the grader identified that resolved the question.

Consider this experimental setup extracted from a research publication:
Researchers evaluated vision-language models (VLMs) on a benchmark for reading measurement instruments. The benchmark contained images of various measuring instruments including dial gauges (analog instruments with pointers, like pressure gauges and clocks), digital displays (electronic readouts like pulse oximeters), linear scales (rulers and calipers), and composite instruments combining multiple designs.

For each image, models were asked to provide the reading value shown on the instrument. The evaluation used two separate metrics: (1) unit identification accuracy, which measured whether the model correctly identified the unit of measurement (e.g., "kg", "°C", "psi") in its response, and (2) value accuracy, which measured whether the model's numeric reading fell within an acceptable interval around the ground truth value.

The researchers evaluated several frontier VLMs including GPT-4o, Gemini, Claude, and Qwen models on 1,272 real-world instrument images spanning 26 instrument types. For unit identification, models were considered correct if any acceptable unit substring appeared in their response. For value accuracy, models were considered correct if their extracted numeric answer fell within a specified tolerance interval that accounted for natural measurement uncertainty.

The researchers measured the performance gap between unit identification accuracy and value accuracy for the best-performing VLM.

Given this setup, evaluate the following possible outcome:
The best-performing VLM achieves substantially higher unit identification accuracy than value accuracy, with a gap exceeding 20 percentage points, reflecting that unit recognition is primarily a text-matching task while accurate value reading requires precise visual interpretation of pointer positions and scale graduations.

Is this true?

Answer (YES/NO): YES